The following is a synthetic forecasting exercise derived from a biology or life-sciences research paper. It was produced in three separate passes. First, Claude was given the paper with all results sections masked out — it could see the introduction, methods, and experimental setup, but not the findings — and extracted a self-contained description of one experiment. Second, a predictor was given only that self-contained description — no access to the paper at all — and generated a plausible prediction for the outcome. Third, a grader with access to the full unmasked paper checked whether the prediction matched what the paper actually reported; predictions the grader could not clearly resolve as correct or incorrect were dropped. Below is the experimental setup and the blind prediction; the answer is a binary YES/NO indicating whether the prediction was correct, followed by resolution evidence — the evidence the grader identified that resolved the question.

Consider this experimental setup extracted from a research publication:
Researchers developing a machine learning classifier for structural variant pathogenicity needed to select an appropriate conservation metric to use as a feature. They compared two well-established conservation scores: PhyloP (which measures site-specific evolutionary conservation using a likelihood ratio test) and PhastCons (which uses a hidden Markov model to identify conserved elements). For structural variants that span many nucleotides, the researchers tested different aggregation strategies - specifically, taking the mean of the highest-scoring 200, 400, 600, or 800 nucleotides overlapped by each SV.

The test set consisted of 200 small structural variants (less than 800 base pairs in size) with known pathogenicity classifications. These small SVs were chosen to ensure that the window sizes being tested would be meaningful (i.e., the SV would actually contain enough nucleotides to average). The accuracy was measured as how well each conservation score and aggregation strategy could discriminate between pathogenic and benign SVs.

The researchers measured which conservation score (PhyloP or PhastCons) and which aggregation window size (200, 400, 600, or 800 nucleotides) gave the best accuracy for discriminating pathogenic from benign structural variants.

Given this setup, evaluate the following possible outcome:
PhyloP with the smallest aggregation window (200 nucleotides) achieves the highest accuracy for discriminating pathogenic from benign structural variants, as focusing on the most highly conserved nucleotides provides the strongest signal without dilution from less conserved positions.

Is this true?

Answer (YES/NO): NO